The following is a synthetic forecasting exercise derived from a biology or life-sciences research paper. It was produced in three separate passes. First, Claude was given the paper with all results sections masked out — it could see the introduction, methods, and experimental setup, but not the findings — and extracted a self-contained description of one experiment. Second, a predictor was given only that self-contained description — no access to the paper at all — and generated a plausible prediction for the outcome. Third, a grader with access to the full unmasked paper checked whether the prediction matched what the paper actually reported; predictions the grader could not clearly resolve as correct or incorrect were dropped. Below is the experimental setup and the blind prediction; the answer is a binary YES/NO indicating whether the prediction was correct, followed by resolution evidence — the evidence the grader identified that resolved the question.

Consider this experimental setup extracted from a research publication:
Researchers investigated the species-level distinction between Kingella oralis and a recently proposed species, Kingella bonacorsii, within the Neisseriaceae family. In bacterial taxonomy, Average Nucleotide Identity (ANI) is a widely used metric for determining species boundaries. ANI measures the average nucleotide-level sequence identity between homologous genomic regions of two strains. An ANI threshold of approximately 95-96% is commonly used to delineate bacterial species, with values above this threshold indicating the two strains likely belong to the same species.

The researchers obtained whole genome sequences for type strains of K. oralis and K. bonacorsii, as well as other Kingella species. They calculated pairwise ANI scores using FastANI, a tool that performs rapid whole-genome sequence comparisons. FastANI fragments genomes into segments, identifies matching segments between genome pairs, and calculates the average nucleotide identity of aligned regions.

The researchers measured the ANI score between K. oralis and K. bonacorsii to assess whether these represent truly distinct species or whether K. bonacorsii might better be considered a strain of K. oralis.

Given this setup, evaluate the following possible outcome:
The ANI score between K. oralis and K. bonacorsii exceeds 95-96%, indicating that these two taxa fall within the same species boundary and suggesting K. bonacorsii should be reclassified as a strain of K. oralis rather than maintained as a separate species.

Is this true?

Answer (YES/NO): YES